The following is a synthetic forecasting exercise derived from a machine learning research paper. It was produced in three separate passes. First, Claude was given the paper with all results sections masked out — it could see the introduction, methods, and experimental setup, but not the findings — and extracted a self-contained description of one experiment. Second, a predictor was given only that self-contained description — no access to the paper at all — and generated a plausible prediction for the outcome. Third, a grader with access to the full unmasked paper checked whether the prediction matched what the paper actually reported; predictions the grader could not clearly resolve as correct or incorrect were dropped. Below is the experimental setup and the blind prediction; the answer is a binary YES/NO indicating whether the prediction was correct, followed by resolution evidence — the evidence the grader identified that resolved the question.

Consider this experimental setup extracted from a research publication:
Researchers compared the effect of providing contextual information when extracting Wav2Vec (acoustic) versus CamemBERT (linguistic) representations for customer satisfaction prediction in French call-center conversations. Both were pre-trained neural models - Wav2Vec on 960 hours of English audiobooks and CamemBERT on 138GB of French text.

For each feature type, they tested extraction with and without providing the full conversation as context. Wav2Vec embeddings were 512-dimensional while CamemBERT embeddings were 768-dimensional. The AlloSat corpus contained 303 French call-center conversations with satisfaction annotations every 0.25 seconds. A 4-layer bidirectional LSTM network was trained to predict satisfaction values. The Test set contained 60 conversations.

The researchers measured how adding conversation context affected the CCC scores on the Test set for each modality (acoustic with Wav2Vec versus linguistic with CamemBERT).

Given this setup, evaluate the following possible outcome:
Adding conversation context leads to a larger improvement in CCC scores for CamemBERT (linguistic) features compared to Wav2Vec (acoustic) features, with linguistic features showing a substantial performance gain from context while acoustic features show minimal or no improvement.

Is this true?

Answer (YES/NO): NO